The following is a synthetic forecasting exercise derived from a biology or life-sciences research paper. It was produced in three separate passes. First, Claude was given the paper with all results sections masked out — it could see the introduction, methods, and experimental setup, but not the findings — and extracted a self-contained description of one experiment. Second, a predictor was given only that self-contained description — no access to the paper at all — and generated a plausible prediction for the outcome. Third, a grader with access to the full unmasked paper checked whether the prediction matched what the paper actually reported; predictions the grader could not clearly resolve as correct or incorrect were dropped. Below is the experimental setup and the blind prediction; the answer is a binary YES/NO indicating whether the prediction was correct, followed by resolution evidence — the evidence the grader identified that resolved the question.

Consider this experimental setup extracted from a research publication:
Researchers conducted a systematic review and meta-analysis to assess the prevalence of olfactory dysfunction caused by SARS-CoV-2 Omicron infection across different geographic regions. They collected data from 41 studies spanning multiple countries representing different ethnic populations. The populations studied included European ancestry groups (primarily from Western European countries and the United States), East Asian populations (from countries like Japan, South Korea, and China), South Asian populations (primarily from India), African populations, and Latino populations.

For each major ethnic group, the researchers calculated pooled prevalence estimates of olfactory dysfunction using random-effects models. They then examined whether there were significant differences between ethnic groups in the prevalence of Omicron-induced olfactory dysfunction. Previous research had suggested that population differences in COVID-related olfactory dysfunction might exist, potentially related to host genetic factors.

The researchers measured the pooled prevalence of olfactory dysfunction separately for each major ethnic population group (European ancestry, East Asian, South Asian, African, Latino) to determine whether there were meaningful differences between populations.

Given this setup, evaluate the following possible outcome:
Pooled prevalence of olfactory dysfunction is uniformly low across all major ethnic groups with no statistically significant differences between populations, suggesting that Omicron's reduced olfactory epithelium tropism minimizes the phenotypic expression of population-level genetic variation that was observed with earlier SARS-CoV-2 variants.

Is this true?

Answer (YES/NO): NO